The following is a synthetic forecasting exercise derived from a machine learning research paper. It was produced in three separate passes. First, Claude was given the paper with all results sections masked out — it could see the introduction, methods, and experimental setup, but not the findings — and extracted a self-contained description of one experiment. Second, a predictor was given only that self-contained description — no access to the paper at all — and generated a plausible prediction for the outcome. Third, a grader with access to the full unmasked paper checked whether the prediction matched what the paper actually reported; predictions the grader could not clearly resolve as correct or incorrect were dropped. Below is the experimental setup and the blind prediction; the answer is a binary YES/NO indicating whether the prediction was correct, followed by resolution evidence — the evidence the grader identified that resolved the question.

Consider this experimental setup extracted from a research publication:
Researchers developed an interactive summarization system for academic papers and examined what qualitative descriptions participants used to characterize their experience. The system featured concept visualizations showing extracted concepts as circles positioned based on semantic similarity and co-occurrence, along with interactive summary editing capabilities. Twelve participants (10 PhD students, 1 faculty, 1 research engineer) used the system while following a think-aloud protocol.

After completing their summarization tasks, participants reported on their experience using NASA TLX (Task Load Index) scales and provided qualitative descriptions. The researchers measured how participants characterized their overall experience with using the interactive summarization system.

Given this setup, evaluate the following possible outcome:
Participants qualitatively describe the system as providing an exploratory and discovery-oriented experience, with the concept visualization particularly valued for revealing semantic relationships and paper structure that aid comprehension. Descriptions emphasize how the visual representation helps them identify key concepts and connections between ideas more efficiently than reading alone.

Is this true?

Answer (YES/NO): NO